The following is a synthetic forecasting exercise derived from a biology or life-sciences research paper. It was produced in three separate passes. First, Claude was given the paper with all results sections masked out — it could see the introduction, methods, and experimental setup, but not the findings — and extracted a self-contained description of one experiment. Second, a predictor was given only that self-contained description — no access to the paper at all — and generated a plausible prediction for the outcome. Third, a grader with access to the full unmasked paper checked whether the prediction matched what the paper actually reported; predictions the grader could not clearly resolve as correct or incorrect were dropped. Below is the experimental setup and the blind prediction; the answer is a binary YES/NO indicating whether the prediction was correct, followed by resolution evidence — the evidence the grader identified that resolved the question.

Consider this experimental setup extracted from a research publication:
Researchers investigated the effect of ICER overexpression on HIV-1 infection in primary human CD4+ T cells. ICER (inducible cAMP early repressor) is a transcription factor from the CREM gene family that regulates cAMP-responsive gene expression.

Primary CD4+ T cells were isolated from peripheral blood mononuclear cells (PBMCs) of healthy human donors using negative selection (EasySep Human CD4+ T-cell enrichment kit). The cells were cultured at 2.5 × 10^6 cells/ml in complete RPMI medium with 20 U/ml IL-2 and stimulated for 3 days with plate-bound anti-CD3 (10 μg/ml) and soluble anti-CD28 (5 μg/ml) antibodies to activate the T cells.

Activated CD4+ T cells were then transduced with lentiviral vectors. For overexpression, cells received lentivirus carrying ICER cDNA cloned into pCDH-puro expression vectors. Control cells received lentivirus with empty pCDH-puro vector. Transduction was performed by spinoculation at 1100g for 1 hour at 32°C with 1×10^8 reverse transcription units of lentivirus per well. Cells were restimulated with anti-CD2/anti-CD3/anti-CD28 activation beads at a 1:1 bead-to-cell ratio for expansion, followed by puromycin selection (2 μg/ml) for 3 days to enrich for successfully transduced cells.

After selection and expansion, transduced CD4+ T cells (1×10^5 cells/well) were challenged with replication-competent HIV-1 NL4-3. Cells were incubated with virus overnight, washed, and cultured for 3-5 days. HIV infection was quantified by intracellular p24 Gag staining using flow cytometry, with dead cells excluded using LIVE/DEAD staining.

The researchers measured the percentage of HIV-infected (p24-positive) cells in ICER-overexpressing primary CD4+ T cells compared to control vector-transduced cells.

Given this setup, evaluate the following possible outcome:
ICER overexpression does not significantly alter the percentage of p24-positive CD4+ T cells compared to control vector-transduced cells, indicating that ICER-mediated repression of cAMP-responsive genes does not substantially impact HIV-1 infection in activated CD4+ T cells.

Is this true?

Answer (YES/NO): NO